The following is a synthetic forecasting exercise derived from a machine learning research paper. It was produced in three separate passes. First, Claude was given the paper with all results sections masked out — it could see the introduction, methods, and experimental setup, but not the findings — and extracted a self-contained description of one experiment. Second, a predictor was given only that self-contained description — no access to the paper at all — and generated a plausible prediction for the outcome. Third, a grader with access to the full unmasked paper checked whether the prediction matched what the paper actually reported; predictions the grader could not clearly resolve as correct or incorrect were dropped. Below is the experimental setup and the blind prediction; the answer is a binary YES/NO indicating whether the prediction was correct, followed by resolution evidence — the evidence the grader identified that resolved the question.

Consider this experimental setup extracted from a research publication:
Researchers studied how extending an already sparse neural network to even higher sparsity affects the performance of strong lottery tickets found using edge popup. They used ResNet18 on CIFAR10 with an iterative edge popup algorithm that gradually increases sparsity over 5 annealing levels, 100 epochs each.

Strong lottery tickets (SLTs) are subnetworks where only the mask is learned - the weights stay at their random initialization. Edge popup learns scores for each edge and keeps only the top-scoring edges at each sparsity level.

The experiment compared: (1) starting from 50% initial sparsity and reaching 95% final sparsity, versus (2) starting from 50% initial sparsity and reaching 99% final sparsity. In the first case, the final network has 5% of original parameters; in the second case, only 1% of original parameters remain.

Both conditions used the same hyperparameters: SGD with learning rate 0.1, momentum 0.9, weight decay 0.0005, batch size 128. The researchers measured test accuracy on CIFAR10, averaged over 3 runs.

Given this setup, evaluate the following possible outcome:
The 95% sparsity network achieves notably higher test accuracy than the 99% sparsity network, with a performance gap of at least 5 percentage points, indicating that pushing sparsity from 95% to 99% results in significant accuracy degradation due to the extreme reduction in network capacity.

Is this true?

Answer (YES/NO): NO